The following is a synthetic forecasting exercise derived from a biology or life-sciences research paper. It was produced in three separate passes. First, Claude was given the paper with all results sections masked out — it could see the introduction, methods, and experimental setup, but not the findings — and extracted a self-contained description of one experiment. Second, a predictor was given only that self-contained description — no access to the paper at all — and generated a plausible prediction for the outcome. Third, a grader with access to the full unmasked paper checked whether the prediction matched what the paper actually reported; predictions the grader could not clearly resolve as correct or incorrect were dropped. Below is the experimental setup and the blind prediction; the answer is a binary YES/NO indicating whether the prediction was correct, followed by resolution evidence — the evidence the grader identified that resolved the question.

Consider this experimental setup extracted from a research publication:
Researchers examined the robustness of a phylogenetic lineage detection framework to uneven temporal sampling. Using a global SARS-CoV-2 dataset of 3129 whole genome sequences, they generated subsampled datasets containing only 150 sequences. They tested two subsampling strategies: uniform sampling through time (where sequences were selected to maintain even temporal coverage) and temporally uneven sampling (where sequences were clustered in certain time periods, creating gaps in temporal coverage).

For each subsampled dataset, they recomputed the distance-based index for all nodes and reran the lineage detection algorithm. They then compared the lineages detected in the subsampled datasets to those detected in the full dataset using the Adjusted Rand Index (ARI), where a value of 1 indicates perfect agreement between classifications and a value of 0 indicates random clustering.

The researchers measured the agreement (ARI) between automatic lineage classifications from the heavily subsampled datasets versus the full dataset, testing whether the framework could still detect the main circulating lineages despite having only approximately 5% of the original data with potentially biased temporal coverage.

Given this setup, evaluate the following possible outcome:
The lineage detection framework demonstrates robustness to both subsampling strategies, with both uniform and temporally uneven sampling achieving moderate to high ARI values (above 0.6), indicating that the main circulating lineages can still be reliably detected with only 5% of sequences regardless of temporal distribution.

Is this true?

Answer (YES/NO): YES